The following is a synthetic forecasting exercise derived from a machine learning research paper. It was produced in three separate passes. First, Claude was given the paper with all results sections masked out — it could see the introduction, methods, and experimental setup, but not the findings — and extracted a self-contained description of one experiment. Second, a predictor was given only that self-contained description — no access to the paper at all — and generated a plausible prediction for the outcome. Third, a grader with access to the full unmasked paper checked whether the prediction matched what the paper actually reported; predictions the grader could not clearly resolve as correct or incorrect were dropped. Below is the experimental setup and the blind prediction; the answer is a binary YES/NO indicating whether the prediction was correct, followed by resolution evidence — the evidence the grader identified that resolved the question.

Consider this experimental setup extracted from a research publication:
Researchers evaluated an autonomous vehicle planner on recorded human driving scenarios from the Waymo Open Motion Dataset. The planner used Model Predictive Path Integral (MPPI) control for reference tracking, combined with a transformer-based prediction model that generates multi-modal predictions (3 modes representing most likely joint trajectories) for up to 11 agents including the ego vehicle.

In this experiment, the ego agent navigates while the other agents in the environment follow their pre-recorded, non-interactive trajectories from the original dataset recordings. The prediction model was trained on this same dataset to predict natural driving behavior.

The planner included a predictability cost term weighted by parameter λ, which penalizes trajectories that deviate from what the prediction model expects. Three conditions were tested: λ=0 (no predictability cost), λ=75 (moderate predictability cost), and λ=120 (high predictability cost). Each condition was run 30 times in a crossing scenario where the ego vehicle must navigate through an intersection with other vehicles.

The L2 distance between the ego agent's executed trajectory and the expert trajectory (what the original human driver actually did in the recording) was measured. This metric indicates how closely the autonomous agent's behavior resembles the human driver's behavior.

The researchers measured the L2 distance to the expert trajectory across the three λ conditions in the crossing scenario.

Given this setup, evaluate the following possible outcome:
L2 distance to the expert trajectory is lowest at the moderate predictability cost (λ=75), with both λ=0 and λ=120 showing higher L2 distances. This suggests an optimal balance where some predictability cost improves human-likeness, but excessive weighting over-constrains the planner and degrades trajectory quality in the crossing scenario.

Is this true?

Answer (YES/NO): NO